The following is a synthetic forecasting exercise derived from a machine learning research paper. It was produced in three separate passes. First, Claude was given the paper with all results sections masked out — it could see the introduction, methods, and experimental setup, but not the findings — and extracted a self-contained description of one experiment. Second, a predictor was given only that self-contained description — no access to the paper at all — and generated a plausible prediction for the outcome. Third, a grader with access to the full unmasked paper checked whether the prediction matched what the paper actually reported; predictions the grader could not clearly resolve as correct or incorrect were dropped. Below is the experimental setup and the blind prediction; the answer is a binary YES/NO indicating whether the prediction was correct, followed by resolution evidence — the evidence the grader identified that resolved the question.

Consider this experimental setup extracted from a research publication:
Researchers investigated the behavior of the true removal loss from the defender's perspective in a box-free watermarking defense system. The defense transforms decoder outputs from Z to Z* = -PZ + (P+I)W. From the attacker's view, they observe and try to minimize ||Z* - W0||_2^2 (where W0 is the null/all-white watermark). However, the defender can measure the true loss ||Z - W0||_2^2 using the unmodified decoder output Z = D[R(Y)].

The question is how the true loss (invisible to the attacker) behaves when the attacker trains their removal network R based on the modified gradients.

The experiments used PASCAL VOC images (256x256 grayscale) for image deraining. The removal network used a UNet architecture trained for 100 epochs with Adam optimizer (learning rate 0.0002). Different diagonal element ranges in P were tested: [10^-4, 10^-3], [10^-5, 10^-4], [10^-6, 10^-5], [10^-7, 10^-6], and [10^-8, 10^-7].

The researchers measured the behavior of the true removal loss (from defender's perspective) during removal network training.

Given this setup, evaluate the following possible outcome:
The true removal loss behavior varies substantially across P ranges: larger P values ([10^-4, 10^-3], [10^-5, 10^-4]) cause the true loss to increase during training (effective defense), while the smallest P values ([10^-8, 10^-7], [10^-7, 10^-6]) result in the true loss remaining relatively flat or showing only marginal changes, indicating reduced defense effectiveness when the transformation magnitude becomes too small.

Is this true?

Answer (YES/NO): NO